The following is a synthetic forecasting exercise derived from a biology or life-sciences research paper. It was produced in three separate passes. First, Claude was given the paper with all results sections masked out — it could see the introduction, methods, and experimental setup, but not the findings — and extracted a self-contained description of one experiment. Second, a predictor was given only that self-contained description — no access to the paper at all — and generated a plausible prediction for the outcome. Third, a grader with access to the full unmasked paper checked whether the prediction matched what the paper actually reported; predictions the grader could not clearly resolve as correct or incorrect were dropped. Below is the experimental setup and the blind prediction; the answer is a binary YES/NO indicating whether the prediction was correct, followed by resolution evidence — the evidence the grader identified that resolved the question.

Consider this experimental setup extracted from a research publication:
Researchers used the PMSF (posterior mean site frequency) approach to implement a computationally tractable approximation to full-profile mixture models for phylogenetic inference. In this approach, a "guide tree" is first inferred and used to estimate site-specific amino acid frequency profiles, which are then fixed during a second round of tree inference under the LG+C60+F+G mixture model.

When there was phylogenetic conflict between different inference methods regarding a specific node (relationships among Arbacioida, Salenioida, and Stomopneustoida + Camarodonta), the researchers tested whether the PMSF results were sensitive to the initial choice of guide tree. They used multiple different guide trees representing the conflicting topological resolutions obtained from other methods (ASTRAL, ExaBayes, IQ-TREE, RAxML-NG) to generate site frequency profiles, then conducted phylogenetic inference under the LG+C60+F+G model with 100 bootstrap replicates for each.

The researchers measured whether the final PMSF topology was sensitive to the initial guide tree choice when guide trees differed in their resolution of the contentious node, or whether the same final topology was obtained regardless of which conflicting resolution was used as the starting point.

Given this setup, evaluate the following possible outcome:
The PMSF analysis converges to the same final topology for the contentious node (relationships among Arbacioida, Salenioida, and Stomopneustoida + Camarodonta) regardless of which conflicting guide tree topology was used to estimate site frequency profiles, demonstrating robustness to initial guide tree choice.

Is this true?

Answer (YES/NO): YES